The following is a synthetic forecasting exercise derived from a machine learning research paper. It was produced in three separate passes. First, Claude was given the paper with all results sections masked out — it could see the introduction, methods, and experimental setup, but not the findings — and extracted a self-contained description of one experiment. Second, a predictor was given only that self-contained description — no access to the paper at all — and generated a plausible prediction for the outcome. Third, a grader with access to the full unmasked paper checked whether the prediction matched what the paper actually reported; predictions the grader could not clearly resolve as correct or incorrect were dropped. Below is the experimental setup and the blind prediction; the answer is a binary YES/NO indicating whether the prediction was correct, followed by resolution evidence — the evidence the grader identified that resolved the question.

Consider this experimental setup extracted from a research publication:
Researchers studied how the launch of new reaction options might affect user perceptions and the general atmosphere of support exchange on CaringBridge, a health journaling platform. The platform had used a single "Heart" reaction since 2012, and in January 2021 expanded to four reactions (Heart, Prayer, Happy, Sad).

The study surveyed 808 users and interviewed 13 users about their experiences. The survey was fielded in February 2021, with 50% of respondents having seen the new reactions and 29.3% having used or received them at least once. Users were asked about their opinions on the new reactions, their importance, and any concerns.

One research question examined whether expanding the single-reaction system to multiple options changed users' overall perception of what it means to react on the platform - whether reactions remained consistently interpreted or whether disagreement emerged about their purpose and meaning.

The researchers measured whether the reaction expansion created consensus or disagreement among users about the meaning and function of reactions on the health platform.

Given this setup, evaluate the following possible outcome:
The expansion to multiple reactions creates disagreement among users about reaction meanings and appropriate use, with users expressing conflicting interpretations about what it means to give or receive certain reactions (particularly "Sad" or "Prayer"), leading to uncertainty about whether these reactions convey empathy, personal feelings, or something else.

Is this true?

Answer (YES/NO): YES